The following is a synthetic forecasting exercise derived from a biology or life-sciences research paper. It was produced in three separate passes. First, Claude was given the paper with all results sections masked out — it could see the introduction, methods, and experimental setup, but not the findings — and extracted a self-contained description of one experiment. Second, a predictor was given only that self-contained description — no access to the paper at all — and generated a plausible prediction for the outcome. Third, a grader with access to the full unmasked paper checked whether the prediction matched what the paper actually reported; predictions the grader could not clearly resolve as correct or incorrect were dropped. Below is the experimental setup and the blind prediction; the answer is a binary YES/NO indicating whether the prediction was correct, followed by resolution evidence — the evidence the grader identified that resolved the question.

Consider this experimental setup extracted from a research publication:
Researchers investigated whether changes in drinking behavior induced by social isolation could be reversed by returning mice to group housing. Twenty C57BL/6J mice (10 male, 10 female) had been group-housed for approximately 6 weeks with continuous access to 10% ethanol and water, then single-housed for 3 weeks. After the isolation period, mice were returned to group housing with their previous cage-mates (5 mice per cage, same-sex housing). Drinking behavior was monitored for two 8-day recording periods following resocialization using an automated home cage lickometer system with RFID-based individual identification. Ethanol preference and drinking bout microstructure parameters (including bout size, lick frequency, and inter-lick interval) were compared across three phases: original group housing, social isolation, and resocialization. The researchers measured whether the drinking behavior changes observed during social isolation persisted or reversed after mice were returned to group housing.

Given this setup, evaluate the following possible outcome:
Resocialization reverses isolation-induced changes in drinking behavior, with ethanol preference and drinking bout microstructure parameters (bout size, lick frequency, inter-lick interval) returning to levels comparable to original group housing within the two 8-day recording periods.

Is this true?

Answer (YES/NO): YES